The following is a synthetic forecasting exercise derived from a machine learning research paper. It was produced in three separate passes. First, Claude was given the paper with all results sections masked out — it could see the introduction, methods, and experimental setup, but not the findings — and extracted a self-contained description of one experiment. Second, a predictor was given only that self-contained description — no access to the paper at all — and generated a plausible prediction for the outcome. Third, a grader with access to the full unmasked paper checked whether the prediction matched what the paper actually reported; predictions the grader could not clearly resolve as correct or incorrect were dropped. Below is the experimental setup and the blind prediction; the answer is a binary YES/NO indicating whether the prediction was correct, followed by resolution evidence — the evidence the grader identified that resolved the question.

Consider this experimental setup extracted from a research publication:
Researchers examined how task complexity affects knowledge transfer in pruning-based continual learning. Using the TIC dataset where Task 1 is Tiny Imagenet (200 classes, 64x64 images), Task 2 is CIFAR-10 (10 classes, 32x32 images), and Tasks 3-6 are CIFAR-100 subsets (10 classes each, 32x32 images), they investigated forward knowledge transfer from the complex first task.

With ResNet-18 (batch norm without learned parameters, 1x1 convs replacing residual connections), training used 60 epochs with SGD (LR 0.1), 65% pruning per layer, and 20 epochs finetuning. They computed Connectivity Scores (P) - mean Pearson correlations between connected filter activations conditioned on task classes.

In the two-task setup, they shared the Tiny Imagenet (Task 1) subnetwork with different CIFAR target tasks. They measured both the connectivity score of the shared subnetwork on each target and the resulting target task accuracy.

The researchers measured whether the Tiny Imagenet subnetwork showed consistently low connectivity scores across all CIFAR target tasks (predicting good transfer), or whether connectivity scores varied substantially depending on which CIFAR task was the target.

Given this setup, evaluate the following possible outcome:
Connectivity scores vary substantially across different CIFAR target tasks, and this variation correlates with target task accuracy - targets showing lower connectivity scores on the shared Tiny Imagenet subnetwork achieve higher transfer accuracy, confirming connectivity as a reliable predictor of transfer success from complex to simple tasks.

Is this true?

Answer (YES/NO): NO